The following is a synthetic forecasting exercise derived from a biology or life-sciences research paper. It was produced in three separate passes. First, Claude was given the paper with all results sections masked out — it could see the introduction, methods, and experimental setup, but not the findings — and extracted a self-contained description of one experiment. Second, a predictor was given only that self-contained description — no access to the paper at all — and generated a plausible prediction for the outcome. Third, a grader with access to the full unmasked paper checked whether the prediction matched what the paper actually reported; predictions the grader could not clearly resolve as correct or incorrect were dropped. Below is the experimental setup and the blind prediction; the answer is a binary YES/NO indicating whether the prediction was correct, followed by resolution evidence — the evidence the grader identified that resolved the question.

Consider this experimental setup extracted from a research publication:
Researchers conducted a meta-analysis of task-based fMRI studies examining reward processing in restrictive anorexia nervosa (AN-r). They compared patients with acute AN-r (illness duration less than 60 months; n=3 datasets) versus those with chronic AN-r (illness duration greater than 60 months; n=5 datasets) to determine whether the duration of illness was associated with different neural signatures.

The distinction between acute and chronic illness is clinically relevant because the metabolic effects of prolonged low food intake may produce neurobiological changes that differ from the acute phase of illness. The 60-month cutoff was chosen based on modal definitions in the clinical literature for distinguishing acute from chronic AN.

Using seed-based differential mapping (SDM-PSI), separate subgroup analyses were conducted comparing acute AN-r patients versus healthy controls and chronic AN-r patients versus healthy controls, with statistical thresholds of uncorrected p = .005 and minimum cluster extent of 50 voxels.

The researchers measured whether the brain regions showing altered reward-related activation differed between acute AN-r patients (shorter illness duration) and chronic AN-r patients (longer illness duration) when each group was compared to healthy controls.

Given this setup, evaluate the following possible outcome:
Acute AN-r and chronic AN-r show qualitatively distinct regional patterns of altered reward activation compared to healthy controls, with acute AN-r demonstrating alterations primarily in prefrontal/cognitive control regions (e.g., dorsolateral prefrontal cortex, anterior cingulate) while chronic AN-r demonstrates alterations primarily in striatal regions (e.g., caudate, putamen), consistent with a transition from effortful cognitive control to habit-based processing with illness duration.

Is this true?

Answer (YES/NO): NO